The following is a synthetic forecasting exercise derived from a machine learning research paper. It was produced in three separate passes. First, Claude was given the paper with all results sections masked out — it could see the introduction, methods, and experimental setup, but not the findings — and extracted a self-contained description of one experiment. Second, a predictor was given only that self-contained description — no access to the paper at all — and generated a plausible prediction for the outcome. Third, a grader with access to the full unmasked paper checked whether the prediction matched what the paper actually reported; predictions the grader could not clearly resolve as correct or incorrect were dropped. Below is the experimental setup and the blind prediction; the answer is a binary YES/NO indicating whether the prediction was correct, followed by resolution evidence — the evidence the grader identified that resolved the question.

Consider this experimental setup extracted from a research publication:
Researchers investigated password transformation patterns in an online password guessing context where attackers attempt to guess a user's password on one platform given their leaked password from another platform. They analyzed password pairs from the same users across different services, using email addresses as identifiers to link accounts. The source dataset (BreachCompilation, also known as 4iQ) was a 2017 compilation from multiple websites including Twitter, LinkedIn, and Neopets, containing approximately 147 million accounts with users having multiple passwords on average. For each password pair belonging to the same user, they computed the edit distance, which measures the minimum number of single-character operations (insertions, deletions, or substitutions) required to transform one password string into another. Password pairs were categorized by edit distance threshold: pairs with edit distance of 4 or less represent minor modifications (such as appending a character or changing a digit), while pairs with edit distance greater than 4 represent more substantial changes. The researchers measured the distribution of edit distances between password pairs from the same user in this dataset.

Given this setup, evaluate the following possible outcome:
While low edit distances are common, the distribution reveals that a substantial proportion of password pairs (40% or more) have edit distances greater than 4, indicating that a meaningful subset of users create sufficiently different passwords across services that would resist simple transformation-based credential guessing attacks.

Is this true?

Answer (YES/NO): NO